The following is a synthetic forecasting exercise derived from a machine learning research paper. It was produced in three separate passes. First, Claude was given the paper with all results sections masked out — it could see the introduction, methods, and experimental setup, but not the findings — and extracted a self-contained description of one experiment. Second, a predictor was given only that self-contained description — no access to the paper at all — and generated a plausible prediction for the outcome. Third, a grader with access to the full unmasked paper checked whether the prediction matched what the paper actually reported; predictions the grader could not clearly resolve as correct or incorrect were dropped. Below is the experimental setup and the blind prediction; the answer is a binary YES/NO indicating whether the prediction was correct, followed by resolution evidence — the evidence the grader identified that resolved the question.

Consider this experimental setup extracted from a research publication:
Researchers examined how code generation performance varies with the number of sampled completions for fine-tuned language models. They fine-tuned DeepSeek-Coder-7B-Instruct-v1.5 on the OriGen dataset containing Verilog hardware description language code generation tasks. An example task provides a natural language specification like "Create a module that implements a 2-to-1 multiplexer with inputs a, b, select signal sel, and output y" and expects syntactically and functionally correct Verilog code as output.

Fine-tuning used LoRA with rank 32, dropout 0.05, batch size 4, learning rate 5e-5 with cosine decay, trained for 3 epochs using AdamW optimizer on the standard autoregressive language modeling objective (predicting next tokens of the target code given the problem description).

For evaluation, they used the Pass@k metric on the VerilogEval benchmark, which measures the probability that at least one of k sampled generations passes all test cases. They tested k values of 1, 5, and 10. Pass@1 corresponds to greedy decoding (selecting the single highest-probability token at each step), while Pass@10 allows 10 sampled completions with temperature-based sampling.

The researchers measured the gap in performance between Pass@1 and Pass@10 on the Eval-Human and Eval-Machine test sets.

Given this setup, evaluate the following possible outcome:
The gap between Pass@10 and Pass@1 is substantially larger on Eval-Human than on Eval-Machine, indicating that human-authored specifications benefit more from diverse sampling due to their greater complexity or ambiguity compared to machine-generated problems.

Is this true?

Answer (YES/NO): YES